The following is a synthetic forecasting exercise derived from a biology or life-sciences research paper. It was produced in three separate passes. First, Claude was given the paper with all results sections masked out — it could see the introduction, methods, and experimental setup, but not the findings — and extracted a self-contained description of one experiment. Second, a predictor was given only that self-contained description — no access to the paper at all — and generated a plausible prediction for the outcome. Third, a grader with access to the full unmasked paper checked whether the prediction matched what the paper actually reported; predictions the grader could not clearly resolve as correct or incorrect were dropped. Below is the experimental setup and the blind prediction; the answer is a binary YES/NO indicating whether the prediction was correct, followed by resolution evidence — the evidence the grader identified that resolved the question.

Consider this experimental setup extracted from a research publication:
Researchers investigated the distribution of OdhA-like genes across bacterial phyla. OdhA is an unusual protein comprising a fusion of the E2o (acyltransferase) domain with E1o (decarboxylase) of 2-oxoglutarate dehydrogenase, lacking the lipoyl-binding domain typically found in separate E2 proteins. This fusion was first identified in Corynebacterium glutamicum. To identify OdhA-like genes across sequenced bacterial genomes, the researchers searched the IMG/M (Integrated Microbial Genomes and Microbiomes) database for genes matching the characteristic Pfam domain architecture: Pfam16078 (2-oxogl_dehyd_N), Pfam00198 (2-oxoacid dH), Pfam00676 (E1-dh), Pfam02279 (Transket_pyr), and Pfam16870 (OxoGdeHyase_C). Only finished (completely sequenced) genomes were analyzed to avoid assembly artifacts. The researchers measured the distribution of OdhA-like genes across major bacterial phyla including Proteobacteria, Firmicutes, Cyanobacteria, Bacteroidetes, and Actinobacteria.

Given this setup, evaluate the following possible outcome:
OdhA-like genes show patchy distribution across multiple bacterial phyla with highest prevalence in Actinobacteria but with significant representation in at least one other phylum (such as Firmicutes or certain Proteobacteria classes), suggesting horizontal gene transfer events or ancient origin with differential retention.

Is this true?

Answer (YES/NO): NO